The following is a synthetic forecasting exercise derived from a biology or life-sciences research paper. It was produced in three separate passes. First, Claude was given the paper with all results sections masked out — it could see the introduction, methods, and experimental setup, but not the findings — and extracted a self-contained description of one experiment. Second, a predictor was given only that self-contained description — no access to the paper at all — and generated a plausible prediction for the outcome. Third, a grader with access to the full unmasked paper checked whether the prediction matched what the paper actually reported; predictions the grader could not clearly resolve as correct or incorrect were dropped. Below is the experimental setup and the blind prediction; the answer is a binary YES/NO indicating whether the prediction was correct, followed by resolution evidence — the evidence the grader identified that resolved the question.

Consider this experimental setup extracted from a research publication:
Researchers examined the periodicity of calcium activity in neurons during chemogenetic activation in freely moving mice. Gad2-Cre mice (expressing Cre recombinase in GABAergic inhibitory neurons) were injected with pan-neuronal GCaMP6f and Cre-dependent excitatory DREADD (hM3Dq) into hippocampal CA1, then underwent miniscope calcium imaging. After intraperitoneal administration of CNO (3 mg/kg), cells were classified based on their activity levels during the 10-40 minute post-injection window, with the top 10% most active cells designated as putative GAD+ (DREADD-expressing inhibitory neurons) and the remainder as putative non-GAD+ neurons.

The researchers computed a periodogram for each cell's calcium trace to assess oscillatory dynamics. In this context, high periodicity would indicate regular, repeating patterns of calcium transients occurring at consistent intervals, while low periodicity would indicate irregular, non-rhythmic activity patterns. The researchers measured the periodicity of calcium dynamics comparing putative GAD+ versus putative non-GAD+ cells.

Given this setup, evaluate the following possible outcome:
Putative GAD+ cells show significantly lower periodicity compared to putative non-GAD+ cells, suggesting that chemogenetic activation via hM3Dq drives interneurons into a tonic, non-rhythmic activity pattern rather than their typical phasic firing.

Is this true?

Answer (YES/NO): NO